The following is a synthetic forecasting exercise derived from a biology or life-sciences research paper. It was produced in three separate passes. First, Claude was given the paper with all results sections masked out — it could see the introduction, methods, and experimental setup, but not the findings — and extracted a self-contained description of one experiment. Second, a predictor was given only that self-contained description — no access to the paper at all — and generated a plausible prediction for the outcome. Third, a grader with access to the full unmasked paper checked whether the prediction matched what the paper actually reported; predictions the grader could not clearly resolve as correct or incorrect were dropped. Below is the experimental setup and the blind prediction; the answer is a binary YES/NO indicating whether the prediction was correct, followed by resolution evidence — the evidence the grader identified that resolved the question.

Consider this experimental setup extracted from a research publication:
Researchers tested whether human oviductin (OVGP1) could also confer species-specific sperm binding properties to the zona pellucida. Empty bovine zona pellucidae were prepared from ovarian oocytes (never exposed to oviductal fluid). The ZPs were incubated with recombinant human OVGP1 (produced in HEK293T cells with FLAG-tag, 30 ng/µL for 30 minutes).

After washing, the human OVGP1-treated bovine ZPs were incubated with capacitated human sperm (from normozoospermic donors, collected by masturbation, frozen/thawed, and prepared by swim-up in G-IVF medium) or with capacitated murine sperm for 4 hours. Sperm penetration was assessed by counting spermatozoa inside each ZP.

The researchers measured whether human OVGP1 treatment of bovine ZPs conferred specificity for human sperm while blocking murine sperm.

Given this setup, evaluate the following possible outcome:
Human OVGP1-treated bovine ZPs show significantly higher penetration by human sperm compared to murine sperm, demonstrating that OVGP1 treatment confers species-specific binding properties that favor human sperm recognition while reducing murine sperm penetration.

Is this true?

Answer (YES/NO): YES